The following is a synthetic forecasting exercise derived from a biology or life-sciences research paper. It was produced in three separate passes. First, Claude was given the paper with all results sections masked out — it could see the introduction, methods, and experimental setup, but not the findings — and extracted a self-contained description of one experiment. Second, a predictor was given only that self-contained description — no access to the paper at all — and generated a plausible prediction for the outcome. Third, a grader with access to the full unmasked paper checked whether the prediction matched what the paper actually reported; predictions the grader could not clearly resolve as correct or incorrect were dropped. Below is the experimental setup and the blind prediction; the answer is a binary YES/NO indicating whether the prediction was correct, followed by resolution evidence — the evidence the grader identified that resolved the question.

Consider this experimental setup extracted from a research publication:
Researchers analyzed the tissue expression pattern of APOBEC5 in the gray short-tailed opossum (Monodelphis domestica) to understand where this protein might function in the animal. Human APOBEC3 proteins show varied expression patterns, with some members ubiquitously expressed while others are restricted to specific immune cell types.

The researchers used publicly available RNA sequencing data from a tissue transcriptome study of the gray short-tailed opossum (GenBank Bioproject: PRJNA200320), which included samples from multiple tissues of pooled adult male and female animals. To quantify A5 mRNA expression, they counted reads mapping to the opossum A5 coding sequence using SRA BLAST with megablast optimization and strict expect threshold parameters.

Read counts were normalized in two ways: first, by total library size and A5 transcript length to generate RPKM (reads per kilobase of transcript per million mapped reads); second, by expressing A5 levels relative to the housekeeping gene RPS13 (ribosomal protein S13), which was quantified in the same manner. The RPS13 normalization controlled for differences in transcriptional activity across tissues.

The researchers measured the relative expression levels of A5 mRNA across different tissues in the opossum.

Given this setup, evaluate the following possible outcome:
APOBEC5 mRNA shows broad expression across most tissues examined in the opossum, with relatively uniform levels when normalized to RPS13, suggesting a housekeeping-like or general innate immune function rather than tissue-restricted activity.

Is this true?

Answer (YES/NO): NO